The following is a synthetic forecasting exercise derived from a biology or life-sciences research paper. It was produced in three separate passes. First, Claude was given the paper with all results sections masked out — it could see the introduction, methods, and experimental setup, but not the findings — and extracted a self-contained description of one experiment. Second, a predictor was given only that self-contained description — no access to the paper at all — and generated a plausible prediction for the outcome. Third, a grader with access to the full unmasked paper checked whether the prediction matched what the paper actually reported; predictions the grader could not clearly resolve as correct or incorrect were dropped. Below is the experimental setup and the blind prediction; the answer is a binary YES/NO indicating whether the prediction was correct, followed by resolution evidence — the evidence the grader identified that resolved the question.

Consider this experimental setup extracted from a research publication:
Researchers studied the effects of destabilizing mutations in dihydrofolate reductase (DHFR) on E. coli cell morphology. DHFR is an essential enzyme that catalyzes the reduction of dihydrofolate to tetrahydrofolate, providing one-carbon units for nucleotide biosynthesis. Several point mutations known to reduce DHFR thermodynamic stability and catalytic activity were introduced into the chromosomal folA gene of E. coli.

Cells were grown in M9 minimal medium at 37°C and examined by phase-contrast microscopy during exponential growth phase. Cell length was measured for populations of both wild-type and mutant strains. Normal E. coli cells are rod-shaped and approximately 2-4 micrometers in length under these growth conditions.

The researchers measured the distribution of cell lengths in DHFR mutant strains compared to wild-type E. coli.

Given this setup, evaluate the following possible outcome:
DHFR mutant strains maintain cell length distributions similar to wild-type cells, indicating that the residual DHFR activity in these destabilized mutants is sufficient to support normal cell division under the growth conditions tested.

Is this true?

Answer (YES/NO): NO